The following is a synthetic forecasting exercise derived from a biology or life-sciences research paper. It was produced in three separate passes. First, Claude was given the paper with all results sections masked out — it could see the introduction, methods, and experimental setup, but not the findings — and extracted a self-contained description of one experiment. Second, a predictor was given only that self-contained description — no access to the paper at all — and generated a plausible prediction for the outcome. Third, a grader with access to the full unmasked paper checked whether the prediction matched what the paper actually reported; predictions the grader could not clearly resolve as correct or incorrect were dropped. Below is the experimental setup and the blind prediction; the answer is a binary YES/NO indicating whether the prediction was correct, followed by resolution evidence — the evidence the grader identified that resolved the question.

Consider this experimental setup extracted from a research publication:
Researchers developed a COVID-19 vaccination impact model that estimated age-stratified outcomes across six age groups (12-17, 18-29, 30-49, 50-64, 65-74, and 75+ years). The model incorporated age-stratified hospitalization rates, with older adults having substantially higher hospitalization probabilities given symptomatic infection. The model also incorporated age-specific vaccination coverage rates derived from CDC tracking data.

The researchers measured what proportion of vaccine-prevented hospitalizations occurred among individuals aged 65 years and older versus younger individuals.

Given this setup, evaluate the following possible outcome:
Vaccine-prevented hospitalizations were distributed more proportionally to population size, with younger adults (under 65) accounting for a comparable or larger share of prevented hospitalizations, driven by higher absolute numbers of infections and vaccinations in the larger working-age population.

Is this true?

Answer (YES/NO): NO